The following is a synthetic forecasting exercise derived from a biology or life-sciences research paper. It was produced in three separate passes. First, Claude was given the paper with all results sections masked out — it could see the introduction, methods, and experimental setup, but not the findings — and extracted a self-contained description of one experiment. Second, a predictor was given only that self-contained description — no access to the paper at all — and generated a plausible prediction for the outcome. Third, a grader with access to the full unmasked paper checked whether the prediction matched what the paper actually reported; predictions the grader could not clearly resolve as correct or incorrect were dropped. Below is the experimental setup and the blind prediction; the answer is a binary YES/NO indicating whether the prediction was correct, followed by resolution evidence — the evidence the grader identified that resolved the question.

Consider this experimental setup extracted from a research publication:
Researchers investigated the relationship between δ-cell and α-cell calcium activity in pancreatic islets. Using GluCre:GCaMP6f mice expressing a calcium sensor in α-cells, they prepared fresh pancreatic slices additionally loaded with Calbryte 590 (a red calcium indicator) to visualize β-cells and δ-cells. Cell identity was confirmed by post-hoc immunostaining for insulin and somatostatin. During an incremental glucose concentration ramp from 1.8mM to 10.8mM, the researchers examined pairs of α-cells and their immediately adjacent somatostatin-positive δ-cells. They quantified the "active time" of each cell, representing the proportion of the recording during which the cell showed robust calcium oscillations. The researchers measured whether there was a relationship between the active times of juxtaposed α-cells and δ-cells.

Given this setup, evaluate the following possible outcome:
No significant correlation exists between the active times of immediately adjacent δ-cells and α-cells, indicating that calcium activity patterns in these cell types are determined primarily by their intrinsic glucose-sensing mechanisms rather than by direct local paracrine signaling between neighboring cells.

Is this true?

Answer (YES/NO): NO